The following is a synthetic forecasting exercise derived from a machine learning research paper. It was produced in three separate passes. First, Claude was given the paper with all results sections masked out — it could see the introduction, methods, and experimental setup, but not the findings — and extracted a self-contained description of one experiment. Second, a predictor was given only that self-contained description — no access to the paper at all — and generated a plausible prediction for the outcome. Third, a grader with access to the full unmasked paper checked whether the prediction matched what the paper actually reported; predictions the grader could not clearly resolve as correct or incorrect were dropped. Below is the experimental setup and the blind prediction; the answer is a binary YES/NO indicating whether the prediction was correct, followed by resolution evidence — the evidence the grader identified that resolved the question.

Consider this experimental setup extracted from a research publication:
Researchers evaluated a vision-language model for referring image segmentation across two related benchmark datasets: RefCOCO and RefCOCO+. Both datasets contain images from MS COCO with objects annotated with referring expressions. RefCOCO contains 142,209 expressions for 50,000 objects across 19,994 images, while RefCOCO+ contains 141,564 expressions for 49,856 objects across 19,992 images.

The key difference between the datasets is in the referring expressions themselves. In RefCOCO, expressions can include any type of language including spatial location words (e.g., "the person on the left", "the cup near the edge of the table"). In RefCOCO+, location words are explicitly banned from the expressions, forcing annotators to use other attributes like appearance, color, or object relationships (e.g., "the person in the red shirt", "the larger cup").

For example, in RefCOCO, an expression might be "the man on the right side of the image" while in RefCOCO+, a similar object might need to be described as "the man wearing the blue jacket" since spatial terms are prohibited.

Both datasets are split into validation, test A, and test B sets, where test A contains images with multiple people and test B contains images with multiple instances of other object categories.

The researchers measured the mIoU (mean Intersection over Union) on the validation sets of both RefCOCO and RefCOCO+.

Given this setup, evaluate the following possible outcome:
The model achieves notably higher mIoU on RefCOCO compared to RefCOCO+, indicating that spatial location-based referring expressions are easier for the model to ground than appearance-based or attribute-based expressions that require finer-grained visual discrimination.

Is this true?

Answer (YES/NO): YES